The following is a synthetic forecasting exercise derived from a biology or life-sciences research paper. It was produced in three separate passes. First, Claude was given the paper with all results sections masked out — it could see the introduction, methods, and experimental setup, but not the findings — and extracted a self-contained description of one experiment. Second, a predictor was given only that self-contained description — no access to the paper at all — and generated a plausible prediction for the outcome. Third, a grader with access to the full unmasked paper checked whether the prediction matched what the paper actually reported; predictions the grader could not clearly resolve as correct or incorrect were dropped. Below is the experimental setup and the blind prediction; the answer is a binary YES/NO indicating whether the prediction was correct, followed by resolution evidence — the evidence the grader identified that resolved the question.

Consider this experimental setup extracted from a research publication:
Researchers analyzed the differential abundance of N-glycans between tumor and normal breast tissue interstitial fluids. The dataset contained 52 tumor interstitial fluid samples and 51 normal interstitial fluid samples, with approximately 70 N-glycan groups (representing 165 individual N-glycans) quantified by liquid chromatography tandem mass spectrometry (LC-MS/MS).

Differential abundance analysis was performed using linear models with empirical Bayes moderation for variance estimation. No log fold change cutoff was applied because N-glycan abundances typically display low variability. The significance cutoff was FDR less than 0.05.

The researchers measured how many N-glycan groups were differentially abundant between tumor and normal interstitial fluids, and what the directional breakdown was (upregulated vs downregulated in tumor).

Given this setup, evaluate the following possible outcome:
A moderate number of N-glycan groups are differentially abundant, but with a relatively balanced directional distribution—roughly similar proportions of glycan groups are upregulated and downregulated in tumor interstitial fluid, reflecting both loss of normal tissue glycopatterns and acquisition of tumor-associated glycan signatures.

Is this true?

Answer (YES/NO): NO